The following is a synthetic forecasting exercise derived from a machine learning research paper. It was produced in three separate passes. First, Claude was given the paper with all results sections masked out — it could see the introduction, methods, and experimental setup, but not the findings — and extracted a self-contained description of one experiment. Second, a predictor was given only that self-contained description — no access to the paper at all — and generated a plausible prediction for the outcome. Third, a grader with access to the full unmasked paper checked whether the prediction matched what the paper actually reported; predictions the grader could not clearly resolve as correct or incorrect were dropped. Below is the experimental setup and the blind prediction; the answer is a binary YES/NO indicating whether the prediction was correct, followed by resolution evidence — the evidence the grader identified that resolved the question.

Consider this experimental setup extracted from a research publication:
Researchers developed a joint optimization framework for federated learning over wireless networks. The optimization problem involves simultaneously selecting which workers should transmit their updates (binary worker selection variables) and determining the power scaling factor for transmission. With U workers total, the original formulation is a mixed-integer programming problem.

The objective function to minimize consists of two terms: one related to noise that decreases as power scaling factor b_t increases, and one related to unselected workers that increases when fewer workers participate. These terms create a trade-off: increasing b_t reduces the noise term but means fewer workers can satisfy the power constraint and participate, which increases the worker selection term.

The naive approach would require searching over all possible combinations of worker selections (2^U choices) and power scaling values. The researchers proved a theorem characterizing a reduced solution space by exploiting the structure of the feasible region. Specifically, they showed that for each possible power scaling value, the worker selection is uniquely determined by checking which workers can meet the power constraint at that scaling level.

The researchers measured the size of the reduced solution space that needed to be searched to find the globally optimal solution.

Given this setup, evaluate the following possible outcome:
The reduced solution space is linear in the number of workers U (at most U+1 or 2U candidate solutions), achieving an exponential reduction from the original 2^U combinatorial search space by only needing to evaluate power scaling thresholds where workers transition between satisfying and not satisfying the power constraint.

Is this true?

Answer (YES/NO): YES